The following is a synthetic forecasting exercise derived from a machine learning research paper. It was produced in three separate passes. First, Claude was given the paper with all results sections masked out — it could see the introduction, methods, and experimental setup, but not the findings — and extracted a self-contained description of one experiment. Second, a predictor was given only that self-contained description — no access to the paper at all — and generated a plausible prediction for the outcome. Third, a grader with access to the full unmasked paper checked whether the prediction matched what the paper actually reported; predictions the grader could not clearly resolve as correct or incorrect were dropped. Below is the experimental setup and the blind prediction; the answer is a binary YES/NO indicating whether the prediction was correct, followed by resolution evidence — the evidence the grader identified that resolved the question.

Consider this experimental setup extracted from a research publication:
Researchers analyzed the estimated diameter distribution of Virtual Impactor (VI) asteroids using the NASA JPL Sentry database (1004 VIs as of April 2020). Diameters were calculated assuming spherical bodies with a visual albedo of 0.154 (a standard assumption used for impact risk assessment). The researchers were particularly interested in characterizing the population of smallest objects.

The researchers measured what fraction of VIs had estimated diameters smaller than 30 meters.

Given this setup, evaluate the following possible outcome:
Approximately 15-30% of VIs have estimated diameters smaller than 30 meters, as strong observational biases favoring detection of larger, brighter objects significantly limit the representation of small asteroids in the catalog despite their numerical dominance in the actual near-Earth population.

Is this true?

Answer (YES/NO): NO